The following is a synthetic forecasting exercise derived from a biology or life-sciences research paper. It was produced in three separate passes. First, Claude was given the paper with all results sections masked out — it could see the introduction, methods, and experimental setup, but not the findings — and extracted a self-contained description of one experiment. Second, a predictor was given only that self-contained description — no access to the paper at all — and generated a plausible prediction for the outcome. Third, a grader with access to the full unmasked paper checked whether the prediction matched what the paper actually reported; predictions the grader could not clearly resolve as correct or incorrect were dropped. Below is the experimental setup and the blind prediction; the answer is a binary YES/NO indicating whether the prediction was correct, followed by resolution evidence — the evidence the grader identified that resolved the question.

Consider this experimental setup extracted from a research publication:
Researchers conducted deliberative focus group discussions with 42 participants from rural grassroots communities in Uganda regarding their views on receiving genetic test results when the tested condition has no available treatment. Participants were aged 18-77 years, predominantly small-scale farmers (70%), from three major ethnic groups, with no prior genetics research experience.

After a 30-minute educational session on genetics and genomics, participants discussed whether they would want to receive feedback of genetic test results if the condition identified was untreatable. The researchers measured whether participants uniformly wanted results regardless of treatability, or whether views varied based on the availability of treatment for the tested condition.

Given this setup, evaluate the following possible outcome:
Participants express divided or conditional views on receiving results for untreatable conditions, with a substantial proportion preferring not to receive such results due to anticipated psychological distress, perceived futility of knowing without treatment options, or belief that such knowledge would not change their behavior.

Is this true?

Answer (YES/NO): NO